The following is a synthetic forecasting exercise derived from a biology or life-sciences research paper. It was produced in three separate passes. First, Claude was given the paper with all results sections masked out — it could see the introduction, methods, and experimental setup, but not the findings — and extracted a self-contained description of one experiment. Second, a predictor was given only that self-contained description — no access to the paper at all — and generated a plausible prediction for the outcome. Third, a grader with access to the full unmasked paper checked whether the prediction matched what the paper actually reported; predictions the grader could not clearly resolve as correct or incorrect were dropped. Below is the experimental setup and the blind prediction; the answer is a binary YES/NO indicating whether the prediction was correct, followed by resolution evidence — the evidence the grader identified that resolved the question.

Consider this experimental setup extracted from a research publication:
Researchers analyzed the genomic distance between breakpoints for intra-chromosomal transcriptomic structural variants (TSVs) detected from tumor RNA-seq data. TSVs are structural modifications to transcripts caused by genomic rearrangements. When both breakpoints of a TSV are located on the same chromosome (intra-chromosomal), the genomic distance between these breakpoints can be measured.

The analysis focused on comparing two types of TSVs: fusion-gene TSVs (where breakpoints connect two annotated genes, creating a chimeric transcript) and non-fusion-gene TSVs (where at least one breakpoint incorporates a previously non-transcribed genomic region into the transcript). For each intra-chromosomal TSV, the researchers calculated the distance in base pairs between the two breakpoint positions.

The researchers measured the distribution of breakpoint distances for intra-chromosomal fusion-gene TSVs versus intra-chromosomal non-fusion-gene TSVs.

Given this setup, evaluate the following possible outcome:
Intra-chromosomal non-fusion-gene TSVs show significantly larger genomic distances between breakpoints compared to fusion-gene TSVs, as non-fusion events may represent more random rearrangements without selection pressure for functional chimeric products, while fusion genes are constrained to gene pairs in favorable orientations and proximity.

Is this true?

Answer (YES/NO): YES